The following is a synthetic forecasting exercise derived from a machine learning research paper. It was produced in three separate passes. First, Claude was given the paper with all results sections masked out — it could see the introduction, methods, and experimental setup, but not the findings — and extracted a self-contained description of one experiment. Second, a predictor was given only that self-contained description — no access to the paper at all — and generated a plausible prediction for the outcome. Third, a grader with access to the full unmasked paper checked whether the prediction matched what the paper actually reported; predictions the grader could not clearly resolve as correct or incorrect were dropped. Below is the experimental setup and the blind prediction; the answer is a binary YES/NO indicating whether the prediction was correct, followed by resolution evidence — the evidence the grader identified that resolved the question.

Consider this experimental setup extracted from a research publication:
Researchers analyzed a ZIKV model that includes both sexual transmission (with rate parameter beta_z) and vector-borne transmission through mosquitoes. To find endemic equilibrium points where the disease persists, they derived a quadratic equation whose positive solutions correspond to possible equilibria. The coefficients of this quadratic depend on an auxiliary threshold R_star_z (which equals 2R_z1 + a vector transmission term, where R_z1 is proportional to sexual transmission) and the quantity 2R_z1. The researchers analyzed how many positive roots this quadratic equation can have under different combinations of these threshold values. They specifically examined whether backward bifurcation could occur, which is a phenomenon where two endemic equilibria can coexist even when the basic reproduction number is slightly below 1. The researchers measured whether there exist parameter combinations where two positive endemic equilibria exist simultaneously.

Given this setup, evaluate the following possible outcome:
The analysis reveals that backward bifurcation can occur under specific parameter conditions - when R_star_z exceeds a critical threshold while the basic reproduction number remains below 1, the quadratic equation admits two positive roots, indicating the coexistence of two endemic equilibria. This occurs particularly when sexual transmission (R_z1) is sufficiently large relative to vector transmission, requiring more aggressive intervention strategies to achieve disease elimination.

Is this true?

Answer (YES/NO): NO